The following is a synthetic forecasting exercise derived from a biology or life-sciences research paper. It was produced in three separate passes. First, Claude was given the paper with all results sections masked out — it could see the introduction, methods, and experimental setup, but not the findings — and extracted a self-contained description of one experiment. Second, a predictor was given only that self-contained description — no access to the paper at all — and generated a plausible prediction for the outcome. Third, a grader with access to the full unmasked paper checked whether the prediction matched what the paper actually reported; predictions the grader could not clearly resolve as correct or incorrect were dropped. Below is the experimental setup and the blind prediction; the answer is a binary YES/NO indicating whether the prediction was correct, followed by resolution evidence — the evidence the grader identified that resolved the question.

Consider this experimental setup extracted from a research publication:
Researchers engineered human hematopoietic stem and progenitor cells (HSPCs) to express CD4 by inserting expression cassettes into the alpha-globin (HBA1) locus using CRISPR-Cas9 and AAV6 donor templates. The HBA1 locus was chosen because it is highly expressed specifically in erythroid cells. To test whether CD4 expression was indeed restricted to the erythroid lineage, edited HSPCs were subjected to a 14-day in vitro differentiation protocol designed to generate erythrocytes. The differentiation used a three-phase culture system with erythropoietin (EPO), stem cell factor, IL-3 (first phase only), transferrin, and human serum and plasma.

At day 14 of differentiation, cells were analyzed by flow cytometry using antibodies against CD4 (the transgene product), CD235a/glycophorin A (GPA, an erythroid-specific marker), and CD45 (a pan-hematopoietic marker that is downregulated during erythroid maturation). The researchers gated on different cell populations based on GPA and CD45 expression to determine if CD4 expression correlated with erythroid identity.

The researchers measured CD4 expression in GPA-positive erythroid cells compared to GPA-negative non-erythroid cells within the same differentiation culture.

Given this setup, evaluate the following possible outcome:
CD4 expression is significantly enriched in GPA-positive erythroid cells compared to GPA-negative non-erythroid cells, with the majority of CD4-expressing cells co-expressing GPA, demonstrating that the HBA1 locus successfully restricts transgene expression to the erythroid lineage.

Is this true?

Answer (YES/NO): YES